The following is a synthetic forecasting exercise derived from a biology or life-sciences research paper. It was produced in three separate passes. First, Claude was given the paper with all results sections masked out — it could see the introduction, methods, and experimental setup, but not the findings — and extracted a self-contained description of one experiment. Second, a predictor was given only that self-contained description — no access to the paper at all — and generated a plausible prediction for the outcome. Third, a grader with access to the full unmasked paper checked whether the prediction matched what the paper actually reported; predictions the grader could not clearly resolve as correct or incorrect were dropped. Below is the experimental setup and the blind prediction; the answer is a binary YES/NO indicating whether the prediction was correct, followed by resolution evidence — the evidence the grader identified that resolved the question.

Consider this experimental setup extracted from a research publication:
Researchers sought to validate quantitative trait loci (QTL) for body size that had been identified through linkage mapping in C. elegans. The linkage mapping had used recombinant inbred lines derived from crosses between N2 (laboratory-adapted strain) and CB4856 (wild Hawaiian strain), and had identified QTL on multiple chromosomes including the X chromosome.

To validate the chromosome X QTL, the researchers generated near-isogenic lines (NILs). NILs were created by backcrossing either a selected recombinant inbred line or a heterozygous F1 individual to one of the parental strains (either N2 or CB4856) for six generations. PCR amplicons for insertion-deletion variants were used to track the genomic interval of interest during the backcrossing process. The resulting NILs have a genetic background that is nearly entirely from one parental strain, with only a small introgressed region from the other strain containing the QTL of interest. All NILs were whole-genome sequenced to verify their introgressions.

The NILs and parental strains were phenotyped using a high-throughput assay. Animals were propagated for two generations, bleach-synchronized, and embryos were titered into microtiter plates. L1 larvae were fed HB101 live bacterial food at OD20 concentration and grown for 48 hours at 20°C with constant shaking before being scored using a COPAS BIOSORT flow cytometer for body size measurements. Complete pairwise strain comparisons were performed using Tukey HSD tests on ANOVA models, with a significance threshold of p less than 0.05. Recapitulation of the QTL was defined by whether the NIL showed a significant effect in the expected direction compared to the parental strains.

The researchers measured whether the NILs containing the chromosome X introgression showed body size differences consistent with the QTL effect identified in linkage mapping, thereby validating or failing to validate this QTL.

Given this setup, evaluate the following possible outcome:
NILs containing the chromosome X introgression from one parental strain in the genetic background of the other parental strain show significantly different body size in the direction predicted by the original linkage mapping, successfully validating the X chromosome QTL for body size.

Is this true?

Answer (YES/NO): YES